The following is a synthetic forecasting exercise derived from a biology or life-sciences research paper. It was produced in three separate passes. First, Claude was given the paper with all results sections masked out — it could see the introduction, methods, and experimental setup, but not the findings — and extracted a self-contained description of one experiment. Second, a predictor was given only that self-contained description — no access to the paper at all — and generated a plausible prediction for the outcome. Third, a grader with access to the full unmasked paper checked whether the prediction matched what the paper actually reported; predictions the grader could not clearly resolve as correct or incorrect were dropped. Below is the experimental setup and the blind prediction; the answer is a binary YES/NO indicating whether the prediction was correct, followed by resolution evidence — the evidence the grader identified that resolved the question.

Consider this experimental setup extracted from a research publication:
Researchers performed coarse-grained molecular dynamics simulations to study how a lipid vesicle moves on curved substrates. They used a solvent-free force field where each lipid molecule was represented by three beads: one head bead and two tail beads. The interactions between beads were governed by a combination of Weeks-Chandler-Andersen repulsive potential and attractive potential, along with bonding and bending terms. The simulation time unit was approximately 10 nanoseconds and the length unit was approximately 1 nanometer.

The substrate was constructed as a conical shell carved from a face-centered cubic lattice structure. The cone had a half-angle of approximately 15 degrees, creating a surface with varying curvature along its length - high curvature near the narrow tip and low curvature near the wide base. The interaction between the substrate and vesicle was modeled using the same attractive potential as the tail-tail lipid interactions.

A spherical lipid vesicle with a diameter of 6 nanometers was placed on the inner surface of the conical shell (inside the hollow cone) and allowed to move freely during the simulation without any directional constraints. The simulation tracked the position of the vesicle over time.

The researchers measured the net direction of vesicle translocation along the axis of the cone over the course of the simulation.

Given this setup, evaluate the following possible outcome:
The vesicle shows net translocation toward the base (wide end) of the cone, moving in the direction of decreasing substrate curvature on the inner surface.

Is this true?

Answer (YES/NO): NO